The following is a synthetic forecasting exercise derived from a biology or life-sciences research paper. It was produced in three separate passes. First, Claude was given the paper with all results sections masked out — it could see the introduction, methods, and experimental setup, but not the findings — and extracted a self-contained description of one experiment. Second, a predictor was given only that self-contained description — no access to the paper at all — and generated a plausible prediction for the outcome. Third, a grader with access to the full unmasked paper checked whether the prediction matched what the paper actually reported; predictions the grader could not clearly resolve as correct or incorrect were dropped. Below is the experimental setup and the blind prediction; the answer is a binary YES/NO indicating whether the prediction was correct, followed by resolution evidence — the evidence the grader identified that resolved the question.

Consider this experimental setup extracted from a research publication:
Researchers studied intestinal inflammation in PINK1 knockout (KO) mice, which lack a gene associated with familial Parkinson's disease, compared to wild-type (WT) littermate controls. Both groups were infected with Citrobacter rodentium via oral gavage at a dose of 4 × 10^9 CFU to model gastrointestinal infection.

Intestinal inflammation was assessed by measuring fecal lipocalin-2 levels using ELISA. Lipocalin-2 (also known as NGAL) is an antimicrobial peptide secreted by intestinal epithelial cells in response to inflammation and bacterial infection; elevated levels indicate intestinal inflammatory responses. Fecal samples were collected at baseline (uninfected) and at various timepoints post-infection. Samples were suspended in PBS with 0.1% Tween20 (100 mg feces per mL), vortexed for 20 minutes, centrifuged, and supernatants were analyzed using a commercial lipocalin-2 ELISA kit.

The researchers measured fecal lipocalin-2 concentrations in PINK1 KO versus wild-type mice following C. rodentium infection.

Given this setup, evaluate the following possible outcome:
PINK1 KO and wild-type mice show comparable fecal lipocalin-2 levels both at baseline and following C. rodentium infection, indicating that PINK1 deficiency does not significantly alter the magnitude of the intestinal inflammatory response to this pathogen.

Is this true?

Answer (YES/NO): NO